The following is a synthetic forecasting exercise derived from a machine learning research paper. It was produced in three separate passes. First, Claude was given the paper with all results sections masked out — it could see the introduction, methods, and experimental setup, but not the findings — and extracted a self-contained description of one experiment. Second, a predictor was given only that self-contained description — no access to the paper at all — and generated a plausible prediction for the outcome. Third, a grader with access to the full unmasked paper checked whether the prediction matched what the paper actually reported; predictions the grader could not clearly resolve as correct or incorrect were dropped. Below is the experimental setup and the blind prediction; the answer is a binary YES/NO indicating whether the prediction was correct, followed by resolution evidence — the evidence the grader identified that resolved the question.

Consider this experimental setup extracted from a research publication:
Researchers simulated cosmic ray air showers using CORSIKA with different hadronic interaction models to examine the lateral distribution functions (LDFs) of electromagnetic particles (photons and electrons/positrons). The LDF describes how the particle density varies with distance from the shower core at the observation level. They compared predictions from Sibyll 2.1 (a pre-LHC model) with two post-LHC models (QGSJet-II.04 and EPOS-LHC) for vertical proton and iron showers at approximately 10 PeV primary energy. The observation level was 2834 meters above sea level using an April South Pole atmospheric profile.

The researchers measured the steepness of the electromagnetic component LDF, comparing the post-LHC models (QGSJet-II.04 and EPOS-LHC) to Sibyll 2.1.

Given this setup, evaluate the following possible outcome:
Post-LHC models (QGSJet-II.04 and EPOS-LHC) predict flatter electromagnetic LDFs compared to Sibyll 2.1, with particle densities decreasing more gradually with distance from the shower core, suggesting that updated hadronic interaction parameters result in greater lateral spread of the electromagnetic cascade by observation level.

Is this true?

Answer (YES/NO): YES